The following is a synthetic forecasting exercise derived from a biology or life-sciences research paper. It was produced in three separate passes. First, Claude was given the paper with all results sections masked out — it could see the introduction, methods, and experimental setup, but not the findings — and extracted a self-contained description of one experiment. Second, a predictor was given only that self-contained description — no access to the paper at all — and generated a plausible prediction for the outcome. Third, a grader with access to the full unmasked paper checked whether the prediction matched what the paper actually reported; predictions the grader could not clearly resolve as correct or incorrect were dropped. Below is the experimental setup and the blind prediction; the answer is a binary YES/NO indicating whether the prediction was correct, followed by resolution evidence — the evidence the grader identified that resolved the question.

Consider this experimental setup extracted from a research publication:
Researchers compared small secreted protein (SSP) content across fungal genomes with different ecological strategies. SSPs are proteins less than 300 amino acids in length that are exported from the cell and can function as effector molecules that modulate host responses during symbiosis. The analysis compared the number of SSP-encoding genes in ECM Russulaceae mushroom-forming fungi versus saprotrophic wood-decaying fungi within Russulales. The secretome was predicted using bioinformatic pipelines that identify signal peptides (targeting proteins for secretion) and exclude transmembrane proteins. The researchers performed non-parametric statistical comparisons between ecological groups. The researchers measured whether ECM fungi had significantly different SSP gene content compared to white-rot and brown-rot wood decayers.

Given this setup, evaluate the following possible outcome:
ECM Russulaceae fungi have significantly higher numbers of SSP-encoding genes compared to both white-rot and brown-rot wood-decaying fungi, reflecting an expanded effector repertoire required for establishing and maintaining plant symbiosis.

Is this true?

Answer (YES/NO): NO